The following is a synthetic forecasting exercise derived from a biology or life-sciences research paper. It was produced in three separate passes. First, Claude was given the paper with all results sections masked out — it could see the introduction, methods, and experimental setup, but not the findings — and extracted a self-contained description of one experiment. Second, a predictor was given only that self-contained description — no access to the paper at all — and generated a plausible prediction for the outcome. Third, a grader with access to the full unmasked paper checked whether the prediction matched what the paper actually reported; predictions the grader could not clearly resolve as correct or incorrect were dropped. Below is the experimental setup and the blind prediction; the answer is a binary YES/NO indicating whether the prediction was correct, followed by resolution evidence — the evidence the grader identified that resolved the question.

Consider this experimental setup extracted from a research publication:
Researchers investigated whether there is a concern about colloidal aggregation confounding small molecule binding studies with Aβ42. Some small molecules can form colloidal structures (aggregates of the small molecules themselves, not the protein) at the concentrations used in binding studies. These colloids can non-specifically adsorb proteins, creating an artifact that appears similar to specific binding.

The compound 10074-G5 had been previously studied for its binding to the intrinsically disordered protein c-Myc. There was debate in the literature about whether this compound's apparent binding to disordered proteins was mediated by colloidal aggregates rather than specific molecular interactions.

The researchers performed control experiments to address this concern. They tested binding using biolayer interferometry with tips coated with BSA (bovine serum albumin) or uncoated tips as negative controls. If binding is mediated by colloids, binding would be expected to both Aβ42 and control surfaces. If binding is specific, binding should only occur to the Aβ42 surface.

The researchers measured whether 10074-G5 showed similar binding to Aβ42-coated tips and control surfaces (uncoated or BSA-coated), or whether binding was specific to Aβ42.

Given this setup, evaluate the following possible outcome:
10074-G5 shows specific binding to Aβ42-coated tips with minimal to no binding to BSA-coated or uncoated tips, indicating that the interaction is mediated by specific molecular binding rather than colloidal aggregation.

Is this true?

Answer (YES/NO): YES